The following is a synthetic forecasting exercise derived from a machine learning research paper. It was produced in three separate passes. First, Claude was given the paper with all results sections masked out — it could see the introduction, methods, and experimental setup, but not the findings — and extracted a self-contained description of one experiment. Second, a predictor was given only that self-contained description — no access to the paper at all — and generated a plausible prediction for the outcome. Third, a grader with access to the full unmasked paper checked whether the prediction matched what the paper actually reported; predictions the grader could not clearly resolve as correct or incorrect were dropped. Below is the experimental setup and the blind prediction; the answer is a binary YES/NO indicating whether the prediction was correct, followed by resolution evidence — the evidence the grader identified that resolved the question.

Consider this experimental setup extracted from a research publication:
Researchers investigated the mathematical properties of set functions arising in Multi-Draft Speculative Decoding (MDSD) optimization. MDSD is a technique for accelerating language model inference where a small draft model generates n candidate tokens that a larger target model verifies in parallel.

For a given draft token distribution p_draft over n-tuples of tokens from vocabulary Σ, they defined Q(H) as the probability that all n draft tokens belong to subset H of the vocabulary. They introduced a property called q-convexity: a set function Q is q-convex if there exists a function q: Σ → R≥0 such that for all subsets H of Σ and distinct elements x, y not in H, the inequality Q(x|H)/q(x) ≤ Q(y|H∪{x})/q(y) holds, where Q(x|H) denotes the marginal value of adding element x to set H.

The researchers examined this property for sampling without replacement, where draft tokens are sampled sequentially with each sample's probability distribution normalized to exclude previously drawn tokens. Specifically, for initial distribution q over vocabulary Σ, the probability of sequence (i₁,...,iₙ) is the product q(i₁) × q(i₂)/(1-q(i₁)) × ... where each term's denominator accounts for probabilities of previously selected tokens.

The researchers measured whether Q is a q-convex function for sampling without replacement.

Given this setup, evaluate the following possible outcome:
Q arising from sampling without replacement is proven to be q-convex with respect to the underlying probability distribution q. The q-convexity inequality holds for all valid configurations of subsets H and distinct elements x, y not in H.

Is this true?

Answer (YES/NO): YES